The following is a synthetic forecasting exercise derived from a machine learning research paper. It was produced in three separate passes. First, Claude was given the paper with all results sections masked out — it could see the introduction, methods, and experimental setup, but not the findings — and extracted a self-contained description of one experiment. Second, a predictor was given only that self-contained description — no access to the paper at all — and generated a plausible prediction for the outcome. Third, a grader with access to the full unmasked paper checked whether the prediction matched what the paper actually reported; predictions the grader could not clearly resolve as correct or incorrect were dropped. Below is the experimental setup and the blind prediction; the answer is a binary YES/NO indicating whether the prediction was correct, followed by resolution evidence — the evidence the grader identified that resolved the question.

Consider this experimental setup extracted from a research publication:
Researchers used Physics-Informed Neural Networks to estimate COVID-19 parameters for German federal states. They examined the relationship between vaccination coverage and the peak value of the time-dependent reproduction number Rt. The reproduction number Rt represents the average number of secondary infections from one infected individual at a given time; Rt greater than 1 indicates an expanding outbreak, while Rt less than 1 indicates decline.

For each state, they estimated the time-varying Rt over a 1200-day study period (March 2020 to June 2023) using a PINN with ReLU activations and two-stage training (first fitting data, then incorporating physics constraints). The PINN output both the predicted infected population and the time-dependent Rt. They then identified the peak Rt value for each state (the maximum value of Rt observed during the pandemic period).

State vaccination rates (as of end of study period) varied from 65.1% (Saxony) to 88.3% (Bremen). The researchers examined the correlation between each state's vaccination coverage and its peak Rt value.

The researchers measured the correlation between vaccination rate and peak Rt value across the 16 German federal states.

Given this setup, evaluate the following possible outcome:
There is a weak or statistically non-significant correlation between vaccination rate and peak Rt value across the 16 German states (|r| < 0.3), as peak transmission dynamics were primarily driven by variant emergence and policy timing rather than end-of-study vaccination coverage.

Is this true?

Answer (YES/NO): NO